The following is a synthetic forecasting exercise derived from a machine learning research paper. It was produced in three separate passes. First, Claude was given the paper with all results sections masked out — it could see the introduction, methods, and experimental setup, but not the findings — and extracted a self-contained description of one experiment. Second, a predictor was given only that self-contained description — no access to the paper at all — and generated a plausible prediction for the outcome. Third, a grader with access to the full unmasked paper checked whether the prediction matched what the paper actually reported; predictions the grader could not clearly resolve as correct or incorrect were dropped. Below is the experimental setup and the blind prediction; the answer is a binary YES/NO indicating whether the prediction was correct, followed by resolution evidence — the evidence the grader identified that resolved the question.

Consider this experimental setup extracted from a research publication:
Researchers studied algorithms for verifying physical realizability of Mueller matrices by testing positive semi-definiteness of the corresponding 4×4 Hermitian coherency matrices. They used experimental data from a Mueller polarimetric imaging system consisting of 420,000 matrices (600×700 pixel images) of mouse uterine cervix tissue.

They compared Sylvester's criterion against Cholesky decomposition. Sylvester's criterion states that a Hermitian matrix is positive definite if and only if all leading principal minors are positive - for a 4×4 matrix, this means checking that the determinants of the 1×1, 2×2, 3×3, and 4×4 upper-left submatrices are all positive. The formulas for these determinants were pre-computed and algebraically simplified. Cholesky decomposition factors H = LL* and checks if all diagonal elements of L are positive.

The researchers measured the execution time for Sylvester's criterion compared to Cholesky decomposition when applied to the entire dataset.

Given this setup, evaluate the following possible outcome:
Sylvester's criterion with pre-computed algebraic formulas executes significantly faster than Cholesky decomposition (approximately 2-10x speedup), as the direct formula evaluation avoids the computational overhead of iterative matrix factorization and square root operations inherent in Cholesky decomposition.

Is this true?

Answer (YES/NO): NO